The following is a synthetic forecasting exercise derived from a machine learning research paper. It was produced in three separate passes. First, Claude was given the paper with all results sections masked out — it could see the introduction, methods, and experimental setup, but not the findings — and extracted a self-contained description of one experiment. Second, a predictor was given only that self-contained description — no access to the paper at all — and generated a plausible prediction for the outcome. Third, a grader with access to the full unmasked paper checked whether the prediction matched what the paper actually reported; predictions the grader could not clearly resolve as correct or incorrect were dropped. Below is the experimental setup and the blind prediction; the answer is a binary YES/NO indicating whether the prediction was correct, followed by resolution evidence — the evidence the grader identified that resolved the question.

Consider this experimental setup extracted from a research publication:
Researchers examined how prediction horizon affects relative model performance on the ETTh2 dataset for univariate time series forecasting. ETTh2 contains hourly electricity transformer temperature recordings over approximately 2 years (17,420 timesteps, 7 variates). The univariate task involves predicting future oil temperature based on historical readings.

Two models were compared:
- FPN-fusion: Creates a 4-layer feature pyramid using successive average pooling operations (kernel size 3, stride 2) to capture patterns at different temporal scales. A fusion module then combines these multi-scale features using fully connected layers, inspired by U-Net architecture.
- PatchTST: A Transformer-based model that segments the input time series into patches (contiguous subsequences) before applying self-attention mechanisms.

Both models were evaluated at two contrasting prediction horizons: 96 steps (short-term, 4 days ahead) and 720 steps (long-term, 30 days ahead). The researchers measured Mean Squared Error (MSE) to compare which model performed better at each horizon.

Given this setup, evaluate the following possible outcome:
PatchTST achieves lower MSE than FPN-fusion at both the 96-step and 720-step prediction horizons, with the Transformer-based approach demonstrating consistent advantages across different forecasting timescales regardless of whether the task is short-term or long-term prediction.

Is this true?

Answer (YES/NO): NO